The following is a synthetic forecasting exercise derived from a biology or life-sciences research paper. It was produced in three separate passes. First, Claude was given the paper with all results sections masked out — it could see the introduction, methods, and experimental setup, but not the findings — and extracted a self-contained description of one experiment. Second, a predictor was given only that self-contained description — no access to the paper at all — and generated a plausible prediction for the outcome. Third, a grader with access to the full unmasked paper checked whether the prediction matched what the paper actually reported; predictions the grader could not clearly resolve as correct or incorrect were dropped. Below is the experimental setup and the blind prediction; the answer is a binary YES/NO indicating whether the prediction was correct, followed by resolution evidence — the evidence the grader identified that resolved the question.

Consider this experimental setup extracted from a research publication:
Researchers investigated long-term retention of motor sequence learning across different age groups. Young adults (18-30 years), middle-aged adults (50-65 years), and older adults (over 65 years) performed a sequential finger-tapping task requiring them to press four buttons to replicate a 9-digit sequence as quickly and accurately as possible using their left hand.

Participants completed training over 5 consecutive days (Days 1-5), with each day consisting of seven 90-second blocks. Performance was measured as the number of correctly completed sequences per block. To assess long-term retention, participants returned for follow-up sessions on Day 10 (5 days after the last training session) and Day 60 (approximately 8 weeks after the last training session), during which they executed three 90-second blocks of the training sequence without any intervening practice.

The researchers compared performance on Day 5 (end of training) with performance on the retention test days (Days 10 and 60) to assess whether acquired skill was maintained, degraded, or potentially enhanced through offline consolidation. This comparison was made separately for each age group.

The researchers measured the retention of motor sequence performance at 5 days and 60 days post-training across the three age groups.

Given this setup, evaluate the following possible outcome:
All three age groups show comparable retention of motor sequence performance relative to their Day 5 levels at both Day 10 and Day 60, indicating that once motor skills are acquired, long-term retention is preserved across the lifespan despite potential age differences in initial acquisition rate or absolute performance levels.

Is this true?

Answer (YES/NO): YES